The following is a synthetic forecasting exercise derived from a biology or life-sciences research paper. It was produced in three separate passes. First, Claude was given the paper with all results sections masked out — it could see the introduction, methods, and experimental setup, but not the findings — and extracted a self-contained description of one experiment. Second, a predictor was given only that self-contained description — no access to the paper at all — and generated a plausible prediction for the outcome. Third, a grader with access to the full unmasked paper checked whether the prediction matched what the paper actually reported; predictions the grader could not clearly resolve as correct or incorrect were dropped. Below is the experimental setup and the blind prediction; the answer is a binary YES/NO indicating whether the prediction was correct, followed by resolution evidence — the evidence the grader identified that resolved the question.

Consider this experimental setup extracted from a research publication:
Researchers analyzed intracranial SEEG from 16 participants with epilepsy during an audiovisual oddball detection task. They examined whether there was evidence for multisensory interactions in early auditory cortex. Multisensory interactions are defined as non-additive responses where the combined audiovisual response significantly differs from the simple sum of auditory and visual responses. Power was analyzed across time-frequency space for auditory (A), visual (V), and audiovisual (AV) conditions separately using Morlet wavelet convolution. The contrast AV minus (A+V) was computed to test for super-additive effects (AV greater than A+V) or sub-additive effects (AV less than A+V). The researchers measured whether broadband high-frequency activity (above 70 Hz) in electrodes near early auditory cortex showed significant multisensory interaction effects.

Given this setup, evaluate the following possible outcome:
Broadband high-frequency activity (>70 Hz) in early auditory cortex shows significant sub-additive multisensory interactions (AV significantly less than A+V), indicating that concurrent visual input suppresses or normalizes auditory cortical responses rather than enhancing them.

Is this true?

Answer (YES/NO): NO